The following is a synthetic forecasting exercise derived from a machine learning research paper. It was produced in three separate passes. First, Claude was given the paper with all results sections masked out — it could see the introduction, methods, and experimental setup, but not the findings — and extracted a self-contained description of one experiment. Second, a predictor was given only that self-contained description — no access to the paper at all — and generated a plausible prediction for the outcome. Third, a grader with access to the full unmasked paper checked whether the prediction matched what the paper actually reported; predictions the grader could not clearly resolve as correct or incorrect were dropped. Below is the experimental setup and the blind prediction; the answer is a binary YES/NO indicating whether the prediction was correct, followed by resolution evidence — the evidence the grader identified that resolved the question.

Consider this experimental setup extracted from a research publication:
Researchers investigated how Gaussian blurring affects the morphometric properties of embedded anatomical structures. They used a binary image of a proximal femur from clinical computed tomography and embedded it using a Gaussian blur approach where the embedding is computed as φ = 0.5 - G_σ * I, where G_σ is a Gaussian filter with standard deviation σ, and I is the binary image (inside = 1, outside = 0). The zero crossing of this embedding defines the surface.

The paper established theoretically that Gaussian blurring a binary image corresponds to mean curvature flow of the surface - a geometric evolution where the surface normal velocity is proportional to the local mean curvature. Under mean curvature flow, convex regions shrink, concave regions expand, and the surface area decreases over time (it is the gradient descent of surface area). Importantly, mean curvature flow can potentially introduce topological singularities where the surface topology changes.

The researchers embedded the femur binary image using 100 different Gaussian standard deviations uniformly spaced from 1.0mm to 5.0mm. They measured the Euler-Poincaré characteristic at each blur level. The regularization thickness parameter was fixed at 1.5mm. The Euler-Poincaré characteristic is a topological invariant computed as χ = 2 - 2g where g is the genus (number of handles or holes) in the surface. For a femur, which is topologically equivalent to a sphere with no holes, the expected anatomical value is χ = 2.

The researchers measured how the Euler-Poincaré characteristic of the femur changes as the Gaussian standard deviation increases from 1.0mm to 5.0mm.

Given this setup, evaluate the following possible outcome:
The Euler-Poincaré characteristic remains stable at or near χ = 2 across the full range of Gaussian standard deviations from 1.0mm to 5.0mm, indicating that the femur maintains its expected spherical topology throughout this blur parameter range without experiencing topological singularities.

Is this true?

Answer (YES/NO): NO